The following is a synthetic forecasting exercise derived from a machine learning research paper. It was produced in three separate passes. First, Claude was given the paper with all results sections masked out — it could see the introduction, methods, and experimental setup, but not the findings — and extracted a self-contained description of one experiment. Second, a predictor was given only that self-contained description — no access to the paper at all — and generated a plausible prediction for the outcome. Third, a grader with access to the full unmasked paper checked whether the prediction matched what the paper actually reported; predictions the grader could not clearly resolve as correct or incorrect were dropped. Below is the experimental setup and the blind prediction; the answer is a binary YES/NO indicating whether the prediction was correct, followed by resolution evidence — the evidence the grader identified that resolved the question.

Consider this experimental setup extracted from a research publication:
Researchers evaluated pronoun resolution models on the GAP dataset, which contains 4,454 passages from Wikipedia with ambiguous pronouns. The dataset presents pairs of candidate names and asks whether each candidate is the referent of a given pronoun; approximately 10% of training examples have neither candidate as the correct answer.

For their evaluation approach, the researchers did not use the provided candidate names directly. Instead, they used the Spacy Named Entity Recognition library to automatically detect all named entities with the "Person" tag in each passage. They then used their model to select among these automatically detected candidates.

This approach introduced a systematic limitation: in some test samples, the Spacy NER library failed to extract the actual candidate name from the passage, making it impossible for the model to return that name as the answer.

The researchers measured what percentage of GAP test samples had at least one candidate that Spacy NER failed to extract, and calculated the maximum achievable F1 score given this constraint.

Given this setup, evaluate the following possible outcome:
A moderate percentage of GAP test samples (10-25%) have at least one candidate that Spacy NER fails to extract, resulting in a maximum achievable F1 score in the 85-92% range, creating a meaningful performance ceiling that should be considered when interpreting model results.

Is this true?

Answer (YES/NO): YES